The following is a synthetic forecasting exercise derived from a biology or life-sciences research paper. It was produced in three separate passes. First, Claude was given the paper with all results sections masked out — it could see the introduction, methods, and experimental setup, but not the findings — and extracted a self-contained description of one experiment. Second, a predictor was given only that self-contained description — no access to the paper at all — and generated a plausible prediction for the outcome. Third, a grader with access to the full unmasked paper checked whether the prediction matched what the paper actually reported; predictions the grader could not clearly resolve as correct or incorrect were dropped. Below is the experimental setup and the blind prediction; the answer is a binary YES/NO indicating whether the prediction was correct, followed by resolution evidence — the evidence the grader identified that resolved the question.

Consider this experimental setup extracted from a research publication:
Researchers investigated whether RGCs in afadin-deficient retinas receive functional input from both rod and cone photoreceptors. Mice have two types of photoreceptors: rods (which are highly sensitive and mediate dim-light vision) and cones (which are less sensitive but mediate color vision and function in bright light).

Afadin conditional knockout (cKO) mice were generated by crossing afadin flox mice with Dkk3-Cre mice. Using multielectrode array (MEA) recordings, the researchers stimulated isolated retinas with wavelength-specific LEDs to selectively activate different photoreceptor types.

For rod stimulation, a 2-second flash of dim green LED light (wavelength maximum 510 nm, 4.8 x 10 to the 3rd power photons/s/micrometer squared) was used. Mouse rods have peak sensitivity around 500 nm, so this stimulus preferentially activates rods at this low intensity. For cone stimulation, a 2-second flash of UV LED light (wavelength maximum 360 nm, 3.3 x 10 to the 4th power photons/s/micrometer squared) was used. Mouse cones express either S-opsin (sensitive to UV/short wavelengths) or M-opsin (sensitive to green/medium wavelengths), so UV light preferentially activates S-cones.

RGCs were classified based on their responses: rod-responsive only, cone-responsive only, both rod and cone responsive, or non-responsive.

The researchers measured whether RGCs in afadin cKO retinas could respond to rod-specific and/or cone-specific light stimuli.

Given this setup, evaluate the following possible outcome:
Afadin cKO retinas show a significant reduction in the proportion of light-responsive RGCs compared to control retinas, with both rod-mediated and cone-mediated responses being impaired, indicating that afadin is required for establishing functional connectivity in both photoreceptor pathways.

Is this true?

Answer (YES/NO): NO